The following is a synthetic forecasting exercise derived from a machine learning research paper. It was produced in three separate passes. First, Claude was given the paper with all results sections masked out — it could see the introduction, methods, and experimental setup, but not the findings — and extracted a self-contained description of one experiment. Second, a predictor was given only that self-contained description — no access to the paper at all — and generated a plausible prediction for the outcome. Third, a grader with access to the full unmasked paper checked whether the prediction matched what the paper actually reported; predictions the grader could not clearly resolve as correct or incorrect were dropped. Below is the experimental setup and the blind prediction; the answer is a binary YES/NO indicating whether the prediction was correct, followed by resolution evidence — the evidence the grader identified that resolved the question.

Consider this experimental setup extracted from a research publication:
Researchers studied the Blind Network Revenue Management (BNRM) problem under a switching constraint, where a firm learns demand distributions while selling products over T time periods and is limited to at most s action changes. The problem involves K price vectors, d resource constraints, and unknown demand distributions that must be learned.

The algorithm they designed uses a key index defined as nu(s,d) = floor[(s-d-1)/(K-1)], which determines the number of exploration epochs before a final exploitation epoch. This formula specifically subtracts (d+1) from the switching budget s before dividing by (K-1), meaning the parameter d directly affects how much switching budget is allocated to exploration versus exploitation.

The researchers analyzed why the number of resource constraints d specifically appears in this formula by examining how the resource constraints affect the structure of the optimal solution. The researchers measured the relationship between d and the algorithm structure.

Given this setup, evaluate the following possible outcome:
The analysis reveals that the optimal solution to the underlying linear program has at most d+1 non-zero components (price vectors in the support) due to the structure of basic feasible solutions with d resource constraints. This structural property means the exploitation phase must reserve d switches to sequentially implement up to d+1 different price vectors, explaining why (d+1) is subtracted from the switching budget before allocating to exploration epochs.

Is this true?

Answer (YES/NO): YES